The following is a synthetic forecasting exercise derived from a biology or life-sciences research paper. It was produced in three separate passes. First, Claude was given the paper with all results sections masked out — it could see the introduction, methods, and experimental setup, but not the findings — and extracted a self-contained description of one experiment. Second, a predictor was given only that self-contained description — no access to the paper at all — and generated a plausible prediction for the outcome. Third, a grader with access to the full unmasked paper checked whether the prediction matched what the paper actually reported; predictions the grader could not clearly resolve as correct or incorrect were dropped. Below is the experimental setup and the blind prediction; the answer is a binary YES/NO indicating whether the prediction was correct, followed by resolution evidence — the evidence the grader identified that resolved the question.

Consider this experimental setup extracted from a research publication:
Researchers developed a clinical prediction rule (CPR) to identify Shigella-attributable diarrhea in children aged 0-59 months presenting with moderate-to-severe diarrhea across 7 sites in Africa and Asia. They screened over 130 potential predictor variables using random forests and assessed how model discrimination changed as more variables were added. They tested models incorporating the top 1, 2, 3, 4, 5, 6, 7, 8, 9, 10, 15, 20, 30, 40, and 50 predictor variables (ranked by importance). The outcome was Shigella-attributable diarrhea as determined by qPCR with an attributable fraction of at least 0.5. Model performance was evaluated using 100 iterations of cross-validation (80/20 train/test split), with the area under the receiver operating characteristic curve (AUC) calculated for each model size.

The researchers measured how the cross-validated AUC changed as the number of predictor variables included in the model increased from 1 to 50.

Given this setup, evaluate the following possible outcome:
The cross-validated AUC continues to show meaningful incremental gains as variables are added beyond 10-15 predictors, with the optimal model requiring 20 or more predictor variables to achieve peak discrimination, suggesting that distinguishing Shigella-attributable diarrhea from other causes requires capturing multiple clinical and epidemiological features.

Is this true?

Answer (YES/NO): NO